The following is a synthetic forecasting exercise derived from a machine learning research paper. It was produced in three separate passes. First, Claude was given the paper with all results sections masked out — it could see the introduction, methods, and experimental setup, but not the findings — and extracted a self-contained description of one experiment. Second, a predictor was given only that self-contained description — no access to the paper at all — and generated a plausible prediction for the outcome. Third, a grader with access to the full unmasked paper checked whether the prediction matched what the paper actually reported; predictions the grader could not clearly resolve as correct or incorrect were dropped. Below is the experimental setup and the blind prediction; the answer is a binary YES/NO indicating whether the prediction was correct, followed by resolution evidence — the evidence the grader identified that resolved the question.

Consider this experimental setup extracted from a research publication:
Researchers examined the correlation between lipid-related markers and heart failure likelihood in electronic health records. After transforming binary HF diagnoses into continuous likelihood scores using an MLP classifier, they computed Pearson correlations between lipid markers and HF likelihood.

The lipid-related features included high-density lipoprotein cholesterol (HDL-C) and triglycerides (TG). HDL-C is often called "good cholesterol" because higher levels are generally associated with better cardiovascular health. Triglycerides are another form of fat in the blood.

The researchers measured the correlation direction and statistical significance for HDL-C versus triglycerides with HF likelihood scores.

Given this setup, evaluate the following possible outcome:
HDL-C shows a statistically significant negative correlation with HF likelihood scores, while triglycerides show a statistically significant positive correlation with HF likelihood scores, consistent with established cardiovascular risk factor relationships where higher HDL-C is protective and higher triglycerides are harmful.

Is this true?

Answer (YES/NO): NO